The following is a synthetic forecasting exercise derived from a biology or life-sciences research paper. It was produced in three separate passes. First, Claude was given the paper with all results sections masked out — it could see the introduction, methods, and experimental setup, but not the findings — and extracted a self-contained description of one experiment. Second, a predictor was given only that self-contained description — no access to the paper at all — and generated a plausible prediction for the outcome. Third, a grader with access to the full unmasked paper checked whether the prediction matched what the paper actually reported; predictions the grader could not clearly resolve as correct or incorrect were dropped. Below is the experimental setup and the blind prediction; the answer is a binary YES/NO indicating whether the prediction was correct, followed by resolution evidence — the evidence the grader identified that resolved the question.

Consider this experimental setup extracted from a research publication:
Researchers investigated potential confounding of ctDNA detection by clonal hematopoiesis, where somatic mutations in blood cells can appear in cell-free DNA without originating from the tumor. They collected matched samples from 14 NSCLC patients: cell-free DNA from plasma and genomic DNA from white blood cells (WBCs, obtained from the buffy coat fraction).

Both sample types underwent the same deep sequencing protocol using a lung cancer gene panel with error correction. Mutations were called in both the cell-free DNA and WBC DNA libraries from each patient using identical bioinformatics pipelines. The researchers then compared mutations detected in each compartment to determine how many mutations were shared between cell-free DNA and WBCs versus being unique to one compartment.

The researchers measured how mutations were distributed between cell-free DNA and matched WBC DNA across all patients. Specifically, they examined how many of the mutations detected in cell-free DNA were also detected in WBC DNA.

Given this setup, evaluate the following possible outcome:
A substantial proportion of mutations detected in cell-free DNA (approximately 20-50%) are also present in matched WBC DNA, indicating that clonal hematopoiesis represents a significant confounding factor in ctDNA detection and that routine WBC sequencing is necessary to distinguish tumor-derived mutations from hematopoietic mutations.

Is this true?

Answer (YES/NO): NO